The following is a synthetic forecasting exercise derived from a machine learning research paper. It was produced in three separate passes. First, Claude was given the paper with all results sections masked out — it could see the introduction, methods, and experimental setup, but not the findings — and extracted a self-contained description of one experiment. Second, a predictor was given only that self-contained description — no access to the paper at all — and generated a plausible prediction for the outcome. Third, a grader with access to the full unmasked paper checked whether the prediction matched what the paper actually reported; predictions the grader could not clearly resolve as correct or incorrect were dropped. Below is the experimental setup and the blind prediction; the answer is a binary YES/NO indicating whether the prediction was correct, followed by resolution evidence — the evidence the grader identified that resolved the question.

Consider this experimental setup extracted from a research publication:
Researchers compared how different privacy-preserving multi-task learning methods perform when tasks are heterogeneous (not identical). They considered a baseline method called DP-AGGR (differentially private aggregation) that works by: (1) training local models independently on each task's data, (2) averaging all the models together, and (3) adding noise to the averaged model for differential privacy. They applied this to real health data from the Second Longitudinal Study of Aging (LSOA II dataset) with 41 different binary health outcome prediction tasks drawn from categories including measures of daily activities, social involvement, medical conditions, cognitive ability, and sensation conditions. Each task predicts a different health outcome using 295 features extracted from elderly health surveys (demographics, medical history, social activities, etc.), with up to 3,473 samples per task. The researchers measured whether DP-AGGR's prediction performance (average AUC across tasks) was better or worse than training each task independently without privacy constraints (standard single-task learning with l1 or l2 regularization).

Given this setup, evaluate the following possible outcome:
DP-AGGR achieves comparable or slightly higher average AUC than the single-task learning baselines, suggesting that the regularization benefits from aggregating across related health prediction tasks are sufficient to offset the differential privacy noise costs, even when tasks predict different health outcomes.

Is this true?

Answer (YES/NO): NO